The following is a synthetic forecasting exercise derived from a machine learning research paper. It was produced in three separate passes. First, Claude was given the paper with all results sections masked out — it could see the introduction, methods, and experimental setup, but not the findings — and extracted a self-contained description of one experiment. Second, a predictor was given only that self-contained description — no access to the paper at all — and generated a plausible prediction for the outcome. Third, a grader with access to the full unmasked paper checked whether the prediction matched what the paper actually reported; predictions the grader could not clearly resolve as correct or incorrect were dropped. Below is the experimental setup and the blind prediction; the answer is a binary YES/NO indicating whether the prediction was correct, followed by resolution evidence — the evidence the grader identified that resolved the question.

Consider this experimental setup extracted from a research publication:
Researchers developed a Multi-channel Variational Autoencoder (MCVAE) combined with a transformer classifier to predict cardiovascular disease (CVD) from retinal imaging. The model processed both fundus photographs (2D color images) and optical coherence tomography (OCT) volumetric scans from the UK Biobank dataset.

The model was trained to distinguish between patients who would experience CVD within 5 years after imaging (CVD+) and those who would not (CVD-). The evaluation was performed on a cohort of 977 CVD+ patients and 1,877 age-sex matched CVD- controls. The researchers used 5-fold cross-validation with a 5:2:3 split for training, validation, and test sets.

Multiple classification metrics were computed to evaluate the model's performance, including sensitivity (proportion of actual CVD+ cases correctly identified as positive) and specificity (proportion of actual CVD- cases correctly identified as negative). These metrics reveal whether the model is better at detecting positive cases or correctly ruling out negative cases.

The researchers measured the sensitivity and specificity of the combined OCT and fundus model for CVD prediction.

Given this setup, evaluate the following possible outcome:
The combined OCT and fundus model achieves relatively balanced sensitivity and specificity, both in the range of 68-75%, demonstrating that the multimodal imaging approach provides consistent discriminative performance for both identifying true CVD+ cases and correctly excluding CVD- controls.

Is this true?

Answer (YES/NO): YES